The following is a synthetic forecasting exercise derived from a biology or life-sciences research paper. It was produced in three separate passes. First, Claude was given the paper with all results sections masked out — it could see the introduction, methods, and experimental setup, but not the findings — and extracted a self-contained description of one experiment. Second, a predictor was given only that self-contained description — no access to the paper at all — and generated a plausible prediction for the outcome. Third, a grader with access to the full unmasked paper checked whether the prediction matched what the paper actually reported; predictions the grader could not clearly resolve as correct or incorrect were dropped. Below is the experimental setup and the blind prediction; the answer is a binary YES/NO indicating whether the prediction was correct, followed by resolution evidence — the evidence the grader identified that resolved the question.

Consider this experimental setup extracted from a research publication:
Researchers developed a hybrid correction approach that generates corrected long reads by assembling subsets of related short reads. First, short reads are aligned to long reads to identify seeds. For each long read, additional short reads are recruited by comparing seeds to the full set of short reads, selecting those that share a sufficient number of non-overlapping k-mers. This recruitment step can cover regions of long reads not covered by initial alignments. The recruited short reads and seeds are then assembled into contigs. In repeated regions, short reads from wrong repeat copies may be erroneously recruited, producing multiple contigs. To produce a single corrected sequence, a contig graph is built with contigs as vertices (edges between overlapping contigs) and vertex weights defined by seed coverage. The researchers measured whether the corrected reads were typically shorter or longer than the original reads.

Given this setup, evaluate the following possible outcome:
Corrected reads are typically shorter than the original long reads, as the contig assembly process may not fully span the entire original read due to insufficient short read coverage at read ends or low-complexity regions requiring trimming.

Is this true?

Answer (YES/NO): NO